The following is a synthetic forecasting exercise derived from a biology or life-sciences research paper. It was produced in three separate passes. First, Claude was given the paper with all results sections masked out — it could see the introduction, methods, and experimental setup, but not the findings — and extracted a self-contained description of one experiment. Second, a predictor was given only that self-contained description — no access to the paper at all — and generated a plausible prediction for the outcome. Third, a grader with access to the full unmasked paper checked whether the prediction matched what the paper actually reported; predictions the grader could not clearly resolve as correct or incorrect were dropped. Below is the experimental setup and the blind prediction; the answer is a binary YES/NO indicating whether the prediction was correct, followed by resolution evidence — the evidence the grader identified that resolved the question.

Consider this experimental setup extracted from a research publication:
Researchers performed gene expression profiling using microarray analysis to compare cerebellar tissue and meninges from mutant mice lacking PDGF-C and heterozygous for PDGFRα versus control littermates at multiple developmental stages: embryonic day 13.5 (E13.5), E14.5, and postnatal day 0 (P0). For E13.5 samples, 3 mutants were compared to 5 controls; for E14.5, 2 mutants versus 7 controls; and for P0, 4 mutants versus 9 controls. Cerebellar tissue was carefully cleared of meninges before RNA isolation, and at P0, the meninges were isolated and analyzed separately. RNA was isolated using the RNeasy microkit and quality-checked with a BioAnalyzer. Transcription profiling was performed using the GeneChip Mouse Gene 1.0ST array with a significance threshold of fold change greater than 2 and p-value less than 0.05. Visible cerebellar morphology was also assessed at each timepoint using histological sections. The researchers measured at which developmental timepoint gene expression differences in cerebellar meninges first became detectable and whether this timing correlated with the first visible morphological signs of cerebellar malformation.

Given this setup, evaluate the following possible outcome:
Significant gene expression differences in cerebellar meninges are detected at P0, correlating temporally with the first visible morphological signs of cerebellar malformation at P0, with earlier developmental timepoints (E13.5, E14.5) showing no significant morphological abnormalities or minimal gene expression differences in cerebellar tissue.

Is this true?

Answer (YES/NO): NO